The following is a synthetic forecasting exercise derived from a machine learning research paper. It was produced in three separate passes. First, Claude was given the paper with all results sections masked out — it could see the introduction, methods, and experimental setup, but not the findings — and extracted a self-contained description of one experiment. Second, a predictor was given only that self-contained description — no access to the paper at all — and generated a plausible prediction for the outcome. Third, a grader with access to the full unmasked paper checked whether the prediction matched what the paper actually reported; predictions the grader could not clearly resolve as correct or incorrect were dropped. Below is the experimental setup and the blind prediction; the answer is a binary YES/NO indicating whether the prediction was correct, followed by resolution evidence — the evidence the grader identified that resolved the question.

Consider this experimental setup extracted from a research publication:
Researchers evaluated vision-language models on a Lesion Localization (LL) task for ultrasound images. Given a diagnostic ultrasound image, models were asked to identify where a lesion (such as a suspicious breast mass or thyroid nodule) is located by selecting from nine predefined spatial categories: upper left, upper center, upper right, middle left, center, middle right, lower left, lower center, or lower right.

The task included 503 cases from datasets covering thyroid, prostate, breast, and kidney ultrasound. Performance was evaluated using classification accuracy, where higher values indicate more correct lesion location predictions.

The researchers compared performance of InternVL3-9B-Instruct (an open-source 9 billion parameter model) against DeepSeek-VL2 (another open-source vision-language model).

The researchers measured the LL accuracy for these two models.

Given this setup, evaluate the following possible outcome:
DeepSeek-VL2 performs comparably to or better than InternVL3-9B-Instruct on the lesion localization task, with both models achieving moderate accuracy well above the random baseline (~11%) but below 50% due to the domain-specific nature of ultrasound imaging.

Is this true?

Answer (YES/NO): YES